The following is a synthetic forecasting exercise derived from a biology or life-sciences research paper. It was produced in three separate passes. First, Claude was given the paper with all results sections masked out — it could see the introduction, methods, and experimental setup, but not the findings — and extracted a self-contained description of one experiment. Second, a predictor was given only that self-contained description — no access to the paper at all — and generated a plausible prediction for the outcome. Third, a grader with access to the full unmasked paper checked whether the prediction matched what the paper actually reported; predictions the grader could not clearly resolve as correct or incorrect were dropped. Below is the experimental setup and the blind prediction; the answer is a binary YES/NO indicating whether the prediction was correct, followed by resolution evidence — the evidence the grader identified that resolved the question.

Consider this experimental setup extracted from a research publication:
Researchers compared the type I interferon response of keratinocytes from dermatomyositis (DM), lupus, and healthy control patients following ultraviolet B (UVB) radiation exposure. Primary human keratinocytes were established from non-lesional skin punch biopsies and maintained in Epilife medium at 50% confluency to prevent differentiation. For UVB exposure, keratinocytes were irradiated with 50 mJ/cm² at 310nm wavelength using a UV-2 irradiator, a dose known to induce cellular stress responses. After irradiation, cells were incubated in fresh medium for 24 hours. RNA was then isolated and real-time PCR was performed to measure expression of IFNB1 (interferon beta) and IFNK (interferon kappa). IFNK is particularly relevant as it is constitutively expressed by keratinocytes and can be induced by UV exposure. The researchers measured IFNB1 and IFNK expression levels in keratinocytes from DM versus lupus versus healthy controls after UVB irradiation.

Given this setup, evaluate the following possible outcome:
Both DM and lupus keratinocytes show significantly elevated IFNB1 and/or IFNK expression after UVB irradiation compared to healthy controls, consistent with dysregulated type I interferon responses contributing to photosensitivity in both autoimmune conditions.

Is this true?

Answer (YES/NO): YES